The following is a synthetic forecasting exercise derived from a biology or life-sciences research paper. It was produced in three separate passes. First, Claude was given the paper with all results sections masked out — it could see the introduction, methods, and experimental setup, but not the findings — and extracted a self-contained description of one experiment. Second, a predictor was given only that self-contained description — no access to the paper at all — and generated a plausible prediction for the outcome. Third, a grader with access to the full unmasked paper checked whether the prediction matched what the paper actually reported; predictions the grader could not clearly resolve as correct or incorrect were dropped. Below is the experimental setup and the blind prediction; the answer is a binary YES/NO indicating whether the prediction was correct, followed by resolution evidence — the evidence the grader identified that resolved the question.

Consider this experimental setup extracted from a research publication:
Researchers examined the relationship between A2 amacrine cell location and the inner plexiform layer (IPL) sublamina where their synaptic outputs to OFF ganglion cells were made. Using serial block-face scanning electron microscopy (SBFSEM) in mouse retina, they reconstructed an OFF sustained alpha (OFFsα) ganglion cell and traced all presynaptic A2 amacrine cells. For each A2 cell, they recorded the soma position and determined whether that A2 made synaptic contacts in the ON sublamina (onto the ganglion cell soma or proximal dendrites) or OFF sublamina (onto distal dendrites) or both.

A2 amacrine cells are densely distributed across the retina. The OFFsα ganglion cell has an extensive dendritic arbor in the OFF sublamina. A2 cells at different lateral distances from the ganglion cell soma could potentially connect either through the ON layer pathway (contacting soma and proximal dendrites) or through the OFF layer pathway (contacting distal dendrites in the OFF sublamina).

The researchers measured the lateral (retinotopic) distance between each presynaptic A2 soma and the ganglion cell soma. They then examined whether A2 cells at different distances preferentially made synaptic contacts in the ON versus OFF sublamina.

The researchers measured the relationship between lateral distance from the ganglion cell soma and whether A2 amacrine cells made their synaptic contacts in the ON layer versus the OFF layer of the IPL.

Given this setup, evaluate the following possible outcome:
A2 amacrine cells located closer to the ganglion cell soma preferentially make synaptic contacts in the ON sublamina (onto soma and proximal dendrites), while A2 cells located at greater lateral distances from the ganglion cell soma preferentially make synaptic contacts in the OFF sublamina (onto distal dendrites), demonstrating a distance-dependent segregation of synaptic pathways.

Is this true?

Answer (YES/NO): NO